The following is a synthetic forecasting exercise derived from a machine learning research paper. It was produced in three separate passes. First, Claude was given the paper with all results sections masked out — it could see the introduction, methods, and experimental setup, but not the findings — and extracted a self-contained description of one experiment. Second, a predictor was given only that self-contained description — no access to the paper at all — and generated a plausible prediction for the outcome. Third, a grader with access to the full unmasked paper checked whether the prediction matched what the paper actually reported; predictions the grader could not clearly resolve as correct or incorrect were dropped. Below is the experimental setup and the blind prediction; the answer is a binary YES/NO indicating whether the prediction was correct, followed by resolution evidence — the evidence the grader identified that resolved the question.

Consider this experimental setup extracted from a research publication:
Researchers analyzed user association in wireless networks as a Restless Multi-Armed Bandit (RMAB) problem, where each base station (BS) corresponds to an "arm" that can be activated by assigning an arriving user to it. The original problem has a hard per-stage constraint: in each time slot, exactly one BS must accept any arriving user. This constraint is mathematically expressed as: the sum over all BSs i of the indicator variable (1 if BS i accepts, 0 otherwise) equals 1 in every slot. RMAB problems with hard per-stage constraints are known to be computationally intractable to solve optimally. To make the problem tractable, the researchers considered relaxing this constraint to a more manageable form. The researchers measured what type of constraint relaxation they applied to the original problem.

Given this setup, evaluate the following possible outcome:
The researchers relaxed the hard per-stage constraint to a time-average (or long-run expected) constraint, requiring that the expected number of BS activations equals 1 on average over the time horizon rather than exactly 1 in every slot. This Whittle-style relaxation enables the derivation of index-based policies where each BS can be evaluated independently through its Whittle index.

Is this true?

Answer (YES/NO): YES